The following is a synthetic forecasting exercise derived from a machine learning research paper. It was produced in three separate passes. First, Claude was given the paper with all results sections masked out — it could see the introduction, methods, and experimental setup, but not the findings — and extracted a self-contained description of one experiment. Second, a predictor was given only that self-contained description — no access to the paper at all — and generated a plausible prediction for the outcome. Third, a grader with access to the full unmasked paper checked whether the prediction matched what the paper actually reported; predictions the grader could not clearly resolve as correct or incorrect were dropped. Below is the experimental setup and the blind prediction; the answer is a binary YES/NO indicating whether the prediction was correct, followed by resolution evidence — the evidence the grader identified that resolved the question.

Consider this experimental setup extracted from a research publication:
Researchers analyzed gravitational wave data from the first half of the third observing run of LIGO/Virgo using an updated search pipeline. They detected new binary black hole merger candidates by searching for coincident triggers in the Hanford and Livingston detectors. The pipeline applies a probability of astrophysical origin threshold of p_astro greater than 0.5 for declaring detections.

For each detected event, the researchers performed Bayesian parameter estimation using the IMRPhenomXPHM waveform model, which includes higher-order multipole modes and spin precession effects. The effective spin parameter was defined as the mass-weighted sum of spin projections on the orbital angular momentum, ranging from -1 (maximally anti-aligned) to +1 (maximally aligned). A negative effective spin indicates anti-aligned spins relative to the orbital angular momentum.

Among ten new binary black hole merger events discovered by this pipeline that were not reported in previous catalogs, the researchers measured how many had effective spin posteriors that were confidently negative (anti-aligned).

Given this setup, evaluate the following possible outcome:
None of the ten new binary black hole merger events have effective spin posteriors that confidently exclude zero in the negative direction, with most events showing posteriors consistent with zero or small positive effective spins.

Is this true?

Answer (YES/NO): NO